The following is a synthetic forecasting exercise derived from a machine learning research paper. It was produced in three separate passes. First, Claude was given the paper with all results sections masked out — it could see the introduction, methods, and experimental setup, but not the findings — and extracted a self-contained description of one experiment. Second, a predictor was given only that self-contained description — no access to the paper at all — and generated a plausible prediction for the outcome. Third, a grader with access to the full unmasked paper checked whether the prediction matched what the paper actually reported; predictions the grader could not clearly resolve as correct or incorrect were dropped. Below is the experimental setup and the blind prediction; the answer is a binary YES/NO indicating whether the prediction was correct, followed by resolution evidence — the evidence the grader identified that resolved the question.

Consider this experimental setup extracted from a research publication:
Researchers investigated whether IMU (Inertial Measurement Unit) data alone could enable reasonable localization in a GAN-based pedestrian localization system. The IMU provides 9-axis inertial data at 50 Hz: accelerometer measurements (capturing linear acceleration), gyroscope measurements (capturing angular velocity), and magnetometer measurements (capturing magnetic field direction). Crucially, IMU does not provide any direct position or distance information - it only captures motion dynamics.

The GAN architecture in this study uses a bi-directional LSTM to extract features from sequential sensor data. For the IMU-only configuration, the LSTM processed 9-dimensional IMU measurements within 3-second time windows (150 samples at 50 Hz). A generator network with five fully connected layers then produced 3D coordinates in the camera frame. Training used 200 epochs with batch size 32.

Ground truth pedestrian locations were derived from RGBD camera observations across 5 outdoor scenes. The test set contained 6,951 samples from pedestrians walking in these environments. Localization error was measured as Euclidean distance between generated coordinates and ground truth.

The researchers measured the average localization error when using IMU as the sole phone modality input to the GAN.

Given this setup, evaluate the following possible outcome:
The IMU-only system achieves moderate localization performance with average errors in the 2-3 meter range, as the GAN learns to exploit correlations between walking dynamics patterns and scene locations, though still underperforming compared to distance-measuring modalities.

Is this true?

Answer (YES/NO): NO